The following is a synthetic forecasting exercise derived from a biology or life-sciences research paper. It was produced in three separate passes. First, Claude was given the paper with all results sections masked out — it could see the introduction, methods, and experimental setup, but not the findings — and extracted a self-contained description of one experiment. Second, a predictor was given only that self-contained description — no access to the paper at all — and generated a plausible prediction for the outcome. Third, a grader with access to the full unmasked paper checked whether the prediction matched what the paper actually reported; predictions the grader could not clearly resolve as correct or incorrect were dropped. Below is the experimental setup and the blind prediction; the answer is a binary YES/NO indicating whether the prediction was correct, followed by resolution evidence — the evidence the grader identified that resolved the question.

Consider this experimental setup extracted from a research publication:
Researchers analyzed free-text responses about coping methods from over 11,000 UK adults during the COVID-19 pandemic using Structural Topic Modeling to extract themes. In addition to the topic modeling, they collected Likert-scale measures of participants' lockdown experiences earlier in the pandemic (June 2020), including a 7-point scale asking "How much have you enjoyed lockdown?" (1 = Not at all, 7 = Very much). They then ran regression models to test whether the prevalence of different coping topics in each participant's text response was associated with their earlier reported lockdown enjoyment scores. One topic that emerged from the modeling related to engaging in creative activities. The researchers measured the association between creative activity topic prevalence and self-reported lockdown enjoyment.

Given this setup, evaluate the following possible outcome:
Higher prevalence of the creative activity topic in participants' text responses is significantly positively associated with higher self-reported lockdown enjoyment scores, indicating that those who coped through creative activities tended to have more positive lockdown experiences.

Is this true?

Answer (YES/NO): YES